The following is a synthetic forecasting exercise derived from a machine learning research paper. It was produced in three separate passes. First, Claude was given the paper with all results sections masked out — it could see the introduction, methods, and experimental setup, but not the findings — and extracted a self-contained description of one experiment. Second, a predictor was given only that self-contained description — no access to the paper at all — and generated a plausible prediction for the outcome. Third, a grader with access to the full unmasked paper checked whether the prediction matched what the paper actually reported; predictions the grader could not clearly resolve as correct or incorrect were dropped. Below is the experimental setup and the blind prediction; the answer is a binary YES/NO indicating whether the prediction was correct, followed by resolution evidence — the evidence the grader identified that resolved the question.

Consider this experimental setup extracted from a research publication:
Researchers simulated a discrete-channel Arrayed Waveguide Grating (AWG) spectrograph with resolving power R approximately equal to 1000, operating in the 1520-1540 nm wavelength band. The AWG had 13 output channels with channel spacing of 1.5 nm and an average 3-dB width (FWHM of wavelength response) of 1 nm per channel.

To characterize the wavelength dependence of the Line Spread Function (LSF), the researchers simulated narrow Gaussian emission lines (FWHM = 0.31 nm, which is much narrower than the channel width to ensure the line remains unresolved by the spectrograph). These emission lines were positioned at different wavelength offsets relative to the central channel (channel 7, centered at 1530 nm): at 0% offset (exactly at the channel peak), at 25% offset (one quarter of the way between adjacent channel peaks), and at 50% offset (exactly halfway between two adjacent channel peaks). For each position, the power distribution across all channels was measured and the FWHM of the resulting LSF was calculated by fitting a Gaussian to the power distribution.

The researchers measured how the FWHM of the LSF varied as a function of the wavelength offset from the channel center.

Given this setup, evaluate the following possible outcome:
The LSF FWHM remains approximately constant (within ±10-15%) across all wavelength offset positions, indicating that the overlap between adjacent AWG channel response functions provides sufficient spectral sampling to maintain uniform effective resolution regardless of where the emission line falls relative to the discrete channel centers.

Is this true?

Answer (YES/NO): YES